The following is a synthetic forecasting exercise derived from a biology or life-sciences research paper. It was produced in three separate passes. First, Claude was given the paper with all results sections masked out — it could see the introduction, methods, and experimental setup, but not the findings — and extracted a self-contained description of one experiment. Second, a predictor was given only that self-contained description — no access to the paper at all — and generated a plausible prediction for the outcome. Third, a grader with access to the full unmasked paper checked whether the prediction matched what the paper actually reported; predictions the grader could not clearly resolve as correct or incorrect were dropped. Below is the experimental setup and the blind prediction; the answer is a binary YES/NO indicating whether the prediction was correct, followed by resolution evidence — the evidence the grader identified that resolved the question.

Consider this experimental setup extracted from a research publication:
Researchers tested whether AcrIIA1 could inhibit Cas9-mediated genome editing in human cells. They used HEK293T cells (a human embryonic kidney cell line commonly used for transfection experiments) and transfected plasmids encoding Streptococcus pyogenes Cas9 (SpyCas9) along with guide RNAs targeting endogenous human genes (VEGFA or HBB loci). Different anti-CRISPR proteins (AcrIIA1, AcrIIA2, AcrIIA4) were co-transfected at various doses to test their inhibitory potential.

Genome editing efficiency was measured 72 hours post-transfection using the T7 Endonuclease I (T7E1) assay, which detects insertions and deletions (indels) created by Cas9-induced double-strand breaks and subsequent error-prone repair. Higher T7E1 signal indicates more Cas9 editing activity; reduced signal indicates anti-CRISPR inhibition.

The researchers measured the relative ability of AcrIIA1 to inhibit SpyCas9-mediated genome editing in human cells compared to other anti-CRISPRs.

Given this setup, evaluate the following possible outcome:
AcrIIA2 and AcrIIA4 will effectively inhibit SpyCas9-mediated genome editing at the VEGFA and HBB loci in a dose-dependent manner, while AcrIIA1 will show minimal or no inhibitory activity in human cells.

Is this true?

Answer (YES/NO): NO